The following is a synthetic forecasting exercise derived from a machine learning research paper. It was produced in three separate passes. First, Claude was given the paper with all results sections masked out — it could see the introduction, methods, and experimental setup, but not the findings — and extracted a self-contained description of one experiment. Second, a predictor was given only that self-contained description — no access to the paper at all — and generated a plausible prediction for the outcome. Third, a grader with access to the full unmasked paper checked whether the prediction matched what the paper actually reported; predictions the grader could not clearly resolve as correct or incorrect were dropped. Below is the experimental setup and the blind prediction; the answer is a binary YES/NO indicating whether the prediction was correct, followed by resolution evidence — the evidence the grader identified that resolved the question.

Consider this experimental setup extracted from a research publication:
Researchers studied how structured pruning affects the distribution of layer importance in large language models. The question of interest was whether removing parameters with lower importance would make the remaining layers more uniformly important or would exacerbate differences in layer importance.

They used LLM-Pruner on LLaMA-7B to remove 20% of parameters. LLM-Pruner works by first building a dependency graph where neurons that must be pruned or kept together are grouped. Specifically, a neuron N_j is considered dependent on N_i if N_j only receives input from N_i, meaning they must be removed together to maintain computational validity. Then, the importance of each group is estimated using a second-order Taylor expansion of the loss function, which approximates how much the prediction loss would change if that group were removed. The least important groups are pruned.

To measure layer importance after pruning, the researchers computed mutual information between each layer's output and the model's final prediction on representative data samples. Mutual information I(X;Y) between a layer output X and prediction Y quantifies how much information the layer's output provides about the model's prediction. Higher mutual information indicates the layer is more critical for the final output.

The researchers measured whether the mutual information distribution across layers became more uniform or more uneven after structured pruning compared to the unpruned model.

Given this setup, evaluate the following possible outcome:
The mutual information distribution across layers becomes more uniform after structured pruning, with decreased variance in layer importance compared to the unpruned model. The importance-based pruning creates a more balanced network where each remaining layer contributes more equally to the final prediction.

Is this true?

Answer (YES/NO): NO